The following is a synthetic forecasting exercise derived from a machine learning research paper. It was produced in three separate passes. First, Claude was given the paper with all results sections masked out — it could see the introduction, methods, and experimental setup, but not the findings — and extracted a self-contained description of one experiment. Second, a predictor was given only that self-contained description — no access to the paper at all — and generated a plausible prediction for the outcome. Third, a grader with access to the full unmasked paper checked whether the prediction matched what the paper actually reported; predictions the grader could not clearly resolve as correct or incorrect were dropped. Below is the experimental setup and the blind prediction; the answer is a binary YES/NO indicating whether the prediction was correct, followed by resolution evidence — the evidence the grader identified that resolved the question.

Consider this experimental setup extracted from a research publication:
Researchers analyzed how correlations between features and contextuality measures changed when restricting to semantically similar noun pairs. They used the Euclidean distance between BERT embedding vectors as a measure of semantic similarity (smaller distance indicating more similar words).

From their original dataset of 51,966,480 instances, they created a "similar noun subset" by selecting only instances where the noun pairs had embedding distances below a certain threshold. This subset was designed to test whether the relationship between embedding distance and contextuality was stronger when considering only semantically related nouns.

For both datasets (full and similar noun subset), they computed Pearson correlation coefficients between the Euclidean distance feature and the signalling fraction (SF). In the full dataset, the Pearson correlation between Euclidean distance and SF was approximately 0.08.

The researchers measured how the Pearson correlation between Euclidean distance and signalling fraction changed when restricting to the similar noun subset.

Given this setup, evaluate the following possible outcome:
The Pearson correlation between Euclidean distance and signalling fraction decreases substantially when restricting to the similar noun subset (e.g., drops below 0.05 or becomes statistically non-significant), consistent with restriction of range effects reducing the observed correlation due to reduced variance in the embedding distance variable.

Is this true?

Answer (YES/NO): NO